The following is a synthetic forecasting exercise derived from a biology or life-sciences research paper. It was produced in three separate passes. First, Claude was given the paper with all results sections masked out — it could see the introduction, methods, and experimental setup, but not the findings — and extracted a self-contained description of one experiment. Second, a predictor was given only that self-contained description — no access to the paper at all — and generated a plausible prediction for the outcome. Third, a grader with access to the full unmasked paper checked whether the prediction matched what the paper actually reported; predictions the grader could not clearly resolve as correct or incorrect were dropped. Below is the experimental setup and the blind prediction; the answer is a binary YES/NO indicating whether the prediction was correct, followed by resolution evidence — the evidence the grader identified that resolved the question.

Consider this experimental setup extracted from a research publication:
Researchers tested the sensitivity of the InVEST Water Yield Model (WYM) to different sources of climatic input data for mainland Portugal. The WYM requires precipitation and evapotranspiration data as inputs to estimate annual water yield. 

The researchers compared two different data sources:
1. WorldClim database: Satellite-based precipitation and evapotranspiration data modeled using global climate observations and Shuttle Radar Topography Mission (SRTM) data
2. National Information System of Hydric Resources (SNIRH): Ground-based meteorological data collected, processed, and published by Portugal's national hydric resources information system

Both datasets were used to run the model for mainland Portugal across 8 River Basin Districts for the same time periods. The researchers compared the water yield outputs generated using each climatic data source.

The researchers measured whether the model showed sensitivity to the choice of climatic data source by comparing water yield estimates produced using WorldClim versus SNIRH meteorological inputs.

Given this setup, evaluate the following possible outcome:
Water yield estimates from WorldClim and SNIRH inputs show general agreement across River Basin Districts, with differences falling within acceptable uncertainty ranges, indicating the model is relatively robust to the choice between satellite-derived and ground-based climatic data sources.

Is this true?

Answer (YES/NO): NO